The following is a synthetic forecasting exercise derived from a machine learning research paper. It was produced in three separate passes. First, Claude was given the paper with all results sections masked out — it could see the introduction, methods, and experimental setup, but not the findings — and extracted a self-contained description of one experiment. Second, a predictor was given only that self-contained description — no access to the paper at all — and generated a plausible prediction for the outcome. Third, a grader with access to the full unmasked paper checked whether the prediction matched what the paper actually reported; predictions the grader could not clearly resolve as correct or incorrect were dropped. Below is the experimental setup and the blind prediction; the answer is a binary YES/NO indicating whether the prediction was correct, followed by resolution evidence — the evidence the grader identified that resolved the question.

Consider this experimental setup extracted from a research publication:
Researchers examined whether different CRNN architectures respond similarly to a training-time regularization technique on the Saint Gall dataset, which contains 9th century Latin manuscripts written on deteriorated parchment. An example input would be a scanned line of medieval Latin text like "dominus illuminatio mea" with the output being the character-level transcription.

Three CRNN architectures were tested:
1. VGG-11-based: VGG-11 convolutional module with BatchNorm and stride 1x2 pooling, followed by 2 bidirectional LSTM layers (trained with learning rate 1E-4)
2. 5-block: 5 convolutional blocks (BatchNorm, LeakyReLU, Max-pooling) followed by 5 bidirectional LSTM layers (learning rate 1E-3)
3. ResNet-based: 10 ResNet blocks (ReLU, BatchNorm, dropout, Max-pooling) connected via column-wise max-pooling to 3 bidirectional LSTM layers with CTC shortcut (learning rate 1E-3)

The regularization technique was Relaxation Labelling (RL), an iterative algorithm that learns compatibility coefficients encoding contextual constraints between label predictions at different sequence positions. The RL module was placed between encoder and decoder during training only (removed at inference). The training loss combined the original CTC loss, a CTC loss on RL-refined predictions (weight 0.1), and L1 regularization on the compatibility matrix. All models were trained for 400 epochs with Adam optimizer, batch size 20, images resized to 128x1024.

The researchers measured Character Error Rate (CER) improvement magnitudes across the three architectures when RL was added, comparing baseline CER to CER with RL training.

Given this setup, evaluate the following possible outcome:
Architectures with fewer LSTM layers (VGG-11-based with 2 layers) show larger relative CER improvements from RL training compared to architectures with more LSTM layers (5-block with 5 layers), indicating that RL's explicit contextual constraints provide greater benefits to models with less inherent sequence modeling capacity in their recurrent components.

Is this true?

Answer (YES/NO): YES